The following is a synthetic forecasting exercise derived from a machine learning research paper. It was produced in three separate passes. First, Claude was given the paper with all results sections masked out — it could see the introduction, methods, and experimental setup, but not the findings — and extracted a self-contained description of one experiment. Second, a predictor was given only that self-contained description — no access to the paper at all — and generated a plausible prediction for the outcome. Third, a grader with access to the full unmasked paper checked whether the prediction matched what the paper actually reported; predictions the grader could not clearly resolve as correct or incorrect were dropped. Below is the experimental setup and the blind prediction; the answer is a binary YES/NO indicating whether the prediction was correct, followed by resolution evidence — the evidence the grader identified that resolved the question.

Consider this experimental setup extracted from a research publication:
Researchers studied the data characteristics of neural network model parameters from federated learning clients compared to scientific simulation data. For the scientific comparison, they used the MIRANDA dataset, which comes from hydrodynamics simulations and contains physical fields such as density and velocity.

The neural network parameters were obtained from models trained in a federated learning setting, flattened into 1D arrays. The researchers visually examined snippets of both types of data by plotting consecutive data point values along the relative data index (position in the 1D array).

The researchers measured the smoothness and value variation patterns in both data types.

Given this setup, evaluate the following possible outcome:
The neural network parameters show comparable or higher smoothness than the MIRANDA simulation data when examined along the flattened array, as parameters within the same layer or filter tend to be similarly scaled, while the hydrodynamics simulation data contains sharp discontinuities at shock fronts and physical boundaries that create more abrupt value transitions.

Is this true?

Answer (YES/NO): NO